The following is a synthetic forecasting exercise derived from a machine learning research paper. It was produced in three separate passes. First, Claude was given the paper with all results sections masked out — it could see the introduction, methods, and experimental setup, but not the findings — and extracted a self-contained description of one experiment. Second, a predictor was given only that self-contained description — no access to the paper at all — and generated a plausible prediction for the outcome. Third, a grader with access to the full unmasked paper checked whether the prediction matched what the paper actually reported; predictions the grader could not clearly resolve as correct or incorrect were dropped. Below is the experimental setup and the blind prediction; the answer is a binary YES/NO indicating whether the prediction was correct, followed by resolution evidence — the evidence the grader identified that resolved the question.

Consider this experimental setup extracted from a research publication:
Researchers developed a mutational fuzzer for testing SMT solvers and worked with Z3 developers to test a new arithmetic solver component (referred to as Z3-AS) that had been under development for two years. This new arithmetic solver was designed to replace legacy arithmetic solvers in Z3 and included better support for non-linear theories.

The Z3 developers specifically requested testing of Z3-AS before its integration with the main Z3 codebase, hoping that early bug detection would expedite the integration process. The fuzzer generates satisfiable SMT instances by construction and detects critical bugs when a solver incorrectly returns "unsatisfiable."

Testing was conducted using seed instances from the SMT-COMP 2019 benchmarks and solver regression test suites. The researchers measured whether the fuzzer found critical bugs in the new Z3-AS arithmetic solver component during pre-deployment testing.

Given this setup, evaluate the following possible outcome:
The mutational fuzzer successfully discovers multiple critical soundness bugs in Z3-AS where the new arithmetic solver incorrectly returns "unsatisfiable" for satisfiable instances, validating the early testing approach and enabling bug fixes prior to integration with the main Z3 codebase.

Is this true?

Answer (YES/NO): YES